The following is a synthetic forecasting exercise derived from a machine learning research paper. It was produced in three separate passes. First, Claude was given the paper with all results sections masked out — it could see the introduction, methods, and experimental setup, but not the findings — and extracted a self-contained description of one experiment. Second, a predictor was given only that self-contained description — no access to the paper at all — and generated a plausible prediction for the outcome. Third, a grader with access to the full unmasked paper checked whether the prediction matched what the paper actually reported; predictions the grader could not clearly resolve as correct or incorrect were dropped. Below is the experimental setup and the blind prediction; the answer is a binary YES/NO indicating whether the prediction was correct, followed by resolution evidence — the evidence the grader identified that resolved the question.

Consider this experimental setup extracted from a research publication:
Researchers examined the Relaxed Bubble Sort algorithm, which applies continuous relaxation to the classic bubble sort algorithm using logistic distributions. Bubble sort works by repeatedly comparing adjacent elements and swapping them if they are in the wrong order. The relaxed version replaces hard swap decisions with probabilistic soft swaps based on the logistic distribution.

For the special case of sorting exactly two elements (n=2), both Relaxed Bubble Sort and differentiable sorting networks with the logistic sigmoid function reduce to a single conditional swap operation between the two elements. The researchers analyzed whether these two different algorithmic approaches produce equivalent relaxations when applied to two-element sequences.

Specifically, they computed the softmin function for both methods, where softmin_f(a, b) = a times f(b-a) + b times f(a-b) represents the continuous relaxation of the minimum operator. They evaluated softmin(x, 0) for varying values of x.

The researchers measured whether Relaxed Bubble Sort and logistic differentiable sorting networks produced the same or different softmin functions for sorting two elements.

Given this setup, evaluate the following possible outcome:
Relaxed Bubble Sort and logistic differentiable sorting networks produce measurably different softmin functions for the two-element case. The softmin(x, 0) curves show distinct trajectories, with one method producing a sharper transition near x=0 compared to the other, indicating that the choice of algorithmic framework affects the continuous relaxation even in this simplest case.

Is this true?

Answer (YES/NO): NO